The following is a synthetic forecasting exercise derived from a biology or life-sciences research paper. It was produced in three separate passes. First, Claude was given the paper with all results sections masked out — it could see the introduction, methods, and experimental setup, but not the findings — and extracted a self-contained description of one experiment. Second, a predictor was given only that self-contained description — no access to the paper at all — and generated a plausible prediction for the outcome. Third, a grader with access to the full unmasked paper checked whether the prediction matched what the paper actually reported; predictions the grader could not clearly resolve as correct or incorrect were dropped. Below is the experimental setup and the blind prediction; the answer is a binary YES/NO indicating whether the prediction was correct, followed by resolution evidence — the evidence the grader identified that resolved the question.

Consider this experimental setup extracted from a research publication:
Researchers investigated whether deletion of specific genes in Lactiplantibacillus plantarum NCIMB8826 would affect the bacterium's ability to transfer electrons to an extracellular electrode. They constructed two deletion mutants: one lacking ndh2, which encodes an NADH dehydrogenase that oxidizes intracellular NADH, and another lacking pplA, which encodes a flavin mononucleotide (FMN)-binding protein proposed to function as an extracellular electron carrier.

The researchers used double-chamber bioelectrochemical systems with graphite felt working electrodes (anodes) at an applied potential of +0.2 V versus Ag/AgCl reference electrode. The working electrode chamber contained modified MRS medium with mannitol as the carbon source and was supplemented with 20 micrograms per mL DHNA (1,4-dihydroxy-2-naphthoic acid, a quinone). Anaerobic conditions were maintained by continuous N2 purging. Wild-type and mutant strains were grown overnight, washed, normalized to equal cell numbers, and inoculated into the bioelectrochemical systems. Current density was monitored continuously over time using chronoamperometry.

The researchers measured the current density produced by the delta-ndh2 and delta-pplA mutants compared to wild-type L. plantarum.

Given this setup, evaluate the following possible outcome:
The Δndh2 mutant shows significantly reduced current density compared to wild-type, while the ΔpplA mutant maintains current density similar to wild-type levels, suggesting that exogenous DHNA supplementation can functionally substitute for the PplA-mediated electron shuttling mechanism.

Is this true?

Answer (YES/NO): YES